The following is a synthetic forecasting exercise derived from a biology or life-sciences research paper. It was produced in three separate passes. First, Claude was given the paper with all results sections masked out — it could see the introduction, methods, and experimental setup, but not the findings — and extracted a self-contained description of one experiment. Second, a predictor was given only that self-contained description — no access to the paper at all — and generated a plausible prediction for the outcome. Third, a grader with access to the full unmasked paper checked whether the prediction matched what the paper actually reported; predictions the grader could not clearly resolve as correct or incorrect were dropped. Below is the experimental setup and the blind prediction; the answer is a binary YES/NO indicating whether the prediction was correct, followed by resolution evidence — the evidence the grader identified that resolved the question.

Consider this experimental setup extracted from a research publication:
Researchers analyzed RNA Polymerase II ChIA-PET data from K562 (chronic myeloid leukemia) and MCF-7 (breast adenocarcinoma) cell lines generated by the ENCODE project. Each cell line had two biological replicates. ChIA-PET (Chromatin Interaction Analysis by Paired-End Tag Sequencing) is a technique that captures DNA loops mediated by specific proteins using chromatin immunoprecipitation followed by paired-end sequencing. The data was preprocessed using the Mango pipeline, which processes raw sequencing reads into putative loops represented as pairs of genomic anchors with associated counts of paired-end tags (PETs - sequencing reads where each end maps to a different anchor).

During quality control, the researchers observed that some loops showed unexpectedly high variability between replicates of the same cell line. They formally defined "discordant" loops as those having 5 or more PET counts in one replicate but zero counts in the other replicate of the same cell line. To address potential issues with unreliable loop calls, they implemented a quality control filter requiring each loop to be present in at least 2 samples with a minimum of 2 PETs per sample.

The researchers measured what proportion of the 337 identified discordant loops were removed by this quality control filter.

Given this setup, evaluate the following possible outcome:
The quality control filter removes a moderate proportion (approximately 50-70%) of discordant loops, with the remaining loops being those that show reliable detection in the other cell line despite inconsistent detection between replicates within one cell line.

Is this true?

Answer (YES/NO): NO